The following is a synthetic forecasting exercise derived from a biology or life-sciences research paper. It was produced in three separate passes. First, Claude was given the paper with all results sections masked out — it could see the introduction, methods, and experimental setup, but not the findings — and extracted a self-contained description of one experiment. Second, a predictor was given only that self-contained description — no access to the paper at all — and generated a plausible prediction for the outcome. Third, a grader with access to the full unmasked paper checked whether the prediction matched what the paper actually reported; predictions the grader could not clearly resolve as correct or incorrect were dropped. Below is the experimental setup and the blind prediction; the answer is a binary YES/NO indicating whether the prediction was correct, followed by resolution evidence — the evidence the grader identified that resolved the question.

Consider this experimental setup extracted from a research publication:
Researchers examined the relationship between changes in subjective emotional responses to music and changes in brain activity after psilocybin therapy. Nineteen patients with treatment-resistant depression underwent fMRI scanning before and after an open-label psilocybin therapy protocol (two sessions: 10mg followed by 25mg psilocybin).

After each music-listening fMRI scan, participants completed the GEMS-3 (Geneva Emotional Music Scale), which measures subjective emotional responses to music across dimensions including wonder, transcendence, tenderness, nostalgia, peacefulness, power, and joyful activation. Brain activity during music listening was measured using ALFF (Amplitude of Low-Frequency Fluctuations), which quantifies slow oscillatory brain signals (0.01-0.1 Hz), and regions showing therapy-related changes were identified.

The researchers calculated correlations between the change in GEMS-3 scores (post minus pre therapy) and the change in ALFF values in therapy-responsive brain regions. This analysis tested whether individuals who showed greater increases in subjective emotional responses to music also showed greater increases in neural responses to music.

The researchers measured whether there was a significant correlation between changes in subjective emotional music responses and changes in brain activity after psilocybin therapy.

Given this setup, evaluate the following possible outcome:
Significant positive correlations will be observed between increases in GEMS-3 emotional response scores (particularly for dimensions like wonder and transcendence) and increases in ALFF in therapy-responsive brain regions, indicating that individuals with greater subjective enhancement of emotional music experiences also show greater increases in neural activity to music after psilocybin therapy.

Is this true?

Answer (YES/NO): NO